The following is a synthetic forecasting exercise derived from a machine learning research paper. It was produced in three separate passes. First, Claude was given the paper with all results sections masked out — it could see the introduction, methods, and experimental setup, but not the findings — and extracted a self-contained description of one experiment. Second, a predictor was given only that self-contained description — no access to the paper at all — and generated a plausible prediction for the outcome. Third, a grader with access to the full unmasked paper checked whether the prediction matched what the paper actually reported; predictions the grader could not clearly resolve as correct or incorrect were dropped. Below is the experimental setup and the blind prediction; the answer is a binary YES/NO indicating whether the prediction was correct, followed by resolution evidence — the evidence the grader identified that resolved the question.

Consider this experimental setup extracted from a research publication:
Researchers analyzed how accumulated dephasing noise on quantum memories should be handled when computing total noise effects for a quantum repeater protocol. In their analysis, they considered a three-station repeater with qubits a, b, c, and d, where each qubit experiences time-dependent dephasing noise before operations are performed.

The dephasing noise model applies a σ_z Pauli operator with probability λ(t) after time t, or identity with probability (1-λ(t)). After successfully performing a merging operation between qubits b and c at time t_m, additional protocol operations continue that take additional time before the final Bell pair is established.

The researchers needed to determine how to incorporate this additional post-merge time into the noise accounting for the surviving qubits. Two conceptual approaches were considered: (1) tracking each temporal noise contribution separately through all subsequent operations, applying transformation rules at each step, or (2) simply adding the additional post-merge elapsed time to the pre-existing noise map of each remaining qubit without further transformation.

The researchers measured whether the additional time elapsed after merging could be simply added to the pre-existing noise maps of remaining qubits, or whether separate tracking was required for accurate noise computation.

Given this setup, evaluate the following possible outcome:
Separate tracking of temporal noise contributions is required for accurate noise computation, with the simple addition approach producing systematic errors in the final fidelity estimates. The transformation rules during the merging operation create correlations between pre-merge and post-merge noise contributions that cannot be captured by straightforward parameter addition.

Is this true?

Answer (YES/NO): NO